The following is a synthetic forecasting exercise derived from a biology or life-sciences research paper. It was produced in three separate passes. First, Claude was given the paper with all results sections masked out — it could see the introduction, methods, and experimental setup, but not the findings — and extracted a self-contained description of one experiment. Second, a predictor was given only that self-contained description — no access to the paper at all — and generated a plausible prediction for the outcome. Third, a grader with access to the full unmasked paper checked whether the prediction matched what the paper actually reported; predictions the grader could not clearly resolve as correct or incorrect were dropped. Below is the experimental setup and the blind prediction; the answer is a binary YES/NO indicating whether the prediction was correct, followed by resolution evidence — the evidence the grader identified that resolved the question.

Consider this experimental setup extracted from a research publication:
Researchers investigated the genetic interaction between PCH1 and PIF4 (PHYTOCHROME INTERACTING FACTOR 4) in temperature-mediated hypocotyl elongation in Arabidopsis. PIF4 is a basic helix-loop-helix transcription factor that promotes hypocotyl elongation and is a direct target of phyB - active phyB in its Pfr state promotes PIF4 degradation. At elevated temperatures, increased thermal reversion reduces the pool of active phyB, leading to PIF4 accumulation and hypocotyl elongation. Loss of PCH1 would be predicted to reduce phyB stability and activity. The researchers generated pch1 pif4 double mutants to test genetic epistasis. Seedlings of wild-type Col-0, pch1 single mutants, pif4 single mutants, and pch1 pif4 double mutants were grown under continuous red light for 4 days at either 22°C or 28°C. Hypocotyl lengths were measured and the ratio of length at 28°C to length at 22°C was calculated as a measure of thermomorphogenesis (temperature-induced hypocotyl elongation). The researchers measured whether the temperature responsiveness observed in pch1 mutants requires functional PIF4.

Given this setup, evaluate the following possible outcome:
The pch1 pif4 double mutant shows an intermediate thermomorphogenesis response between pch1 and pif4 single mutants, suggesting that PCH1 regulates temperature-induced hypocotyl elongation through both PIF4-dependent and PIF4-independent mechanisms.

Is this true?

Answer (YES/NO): NO